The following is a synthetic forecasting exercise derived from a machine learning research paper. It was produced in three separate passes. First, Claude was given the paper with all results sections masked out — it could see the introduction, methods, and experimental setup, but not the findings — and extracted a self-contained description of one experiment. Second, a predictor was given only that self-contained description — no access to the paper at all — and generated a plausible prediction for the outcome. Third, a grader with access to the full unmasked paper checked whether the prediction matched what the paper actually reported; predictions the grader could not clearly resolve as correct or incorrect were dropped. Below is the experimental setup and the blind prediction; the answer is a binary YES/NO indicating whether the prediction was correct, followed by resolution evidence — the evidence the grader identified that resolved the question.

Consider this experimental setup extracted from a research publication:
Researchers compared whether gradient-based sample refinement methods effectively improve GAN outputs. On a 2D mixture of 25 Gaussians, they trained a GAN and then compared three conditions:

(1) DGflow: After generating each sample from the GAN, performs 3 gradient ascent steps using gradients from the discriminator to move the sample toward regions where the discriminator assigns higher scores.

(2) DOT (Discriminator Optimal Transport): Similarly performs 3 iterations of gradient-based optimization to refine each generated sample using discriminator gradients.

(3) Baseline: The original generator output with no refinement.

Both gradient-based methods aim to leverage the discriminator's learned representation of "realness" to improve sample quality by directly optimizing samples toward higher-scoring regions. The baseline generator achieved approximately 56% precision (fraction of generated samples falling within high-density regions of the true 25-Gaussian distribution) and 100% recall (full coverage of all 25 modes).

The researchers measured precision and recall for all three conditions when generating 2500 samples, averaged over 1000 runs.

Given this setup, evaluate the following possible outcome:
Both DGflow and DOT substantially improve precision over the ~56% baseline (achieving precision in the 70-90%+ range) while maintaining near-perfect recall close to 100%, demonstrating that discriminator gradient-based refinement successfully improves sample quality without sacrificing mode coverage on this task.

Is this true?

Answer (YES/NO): NO